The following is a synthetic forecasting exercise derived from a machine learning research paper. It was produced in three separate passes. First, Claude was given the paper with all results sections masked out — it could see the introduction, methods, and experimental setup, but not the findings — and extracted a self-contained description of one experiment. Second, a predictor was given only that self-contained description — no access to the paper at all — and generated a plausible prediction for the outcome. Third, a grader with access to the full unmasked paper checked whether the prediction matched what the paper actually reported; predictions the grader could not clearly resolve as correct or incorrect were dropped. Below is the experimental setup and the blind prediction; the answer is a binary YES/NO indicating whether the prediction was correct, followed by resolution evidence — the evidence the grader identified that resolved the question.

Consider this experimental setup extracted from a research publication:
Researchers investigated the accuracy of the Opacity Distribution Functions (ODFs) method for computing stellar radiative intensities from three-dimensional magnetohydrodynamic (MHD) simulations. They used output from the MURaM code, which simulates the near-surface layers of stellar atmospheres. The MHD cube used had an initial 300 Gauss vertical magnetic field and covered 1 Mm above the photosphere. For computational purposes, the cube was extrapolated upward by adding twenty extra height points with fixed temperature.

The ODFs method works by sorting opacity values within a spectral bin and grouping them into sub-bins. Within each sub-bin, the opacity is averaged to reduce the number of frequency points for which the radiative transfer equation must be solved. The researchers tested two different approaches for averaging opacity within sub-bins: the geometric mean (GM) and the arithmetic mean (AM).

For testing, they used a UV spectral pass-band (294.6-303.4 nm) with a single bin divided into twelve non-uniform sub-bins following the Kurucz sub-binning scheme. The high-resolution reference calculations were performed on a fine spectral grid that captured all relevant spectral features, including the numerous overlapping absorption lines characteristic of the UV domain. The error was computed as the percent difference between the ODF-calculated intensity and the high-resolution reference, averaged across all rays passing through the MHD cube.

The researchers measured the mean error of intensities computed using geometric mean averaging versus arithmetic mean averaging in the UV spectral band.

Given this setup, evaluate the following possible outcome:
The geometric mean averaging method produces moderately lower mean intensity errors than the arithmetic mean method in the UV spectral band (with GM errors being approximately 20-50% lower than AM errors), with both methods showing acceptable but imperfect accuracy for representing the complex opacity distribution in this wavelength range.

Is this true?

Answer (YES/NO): NO